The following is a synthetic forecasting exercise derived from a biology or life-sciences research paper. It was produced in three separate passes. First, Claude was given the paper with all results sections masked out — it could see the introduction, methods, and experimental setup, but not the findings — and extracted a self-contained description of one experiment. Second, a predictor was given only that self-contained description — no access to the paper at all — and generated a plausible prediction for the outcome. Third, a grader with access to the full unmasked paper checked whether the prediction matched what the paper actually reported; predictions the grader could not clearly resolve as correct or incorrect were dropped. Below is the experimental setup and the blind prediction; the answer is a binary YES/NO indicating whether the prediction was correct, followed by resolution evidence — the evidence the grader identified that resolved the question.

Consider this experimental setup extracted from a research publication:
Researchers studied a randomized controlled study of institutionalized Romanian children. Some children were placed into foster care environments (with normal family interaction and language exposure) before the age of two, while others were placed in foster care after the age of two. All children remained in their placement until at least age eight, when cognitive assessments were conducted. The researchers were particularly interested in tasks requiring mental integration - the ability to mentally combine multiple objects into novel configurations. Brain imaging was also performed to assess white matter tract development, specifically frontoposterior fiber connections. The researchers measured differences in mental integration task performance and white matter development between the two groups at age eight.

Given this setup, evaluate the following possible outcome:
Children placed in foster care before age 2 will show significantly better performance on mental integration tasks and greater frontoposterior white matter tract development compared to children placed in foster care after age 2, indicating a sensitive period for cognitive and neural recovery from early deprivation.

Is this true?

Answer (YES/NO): YES